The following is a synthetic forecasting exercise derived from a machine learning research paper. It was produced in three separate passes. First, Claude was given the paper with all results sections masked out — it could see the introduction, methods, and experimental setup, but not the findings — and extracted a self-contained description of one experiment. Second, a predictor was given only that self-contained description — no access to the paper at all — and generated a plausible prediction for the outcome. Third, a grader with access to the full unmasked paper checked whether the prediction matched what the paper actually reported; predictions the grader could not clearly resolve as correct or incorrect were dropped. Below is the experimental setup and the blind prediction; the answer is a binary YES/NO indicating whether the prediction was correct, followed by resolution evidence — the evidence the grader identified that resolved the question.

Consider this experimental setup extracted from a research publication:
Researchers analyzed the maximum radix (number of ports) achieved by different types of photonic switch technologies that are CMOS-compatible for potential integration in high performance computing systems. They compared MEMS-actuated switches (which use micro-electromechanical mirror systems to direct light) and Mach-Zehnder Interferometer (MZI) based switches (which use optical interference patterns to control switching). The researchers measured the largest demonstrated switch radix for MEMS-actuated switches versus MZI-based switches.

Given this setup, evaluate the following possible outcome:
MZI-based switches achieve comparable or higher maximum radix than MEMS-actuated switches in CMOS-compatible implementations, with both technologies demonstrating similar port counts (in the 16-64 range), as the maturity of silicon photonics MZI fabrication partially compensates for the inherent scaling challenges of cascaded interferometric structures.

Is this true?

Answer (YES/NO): NO